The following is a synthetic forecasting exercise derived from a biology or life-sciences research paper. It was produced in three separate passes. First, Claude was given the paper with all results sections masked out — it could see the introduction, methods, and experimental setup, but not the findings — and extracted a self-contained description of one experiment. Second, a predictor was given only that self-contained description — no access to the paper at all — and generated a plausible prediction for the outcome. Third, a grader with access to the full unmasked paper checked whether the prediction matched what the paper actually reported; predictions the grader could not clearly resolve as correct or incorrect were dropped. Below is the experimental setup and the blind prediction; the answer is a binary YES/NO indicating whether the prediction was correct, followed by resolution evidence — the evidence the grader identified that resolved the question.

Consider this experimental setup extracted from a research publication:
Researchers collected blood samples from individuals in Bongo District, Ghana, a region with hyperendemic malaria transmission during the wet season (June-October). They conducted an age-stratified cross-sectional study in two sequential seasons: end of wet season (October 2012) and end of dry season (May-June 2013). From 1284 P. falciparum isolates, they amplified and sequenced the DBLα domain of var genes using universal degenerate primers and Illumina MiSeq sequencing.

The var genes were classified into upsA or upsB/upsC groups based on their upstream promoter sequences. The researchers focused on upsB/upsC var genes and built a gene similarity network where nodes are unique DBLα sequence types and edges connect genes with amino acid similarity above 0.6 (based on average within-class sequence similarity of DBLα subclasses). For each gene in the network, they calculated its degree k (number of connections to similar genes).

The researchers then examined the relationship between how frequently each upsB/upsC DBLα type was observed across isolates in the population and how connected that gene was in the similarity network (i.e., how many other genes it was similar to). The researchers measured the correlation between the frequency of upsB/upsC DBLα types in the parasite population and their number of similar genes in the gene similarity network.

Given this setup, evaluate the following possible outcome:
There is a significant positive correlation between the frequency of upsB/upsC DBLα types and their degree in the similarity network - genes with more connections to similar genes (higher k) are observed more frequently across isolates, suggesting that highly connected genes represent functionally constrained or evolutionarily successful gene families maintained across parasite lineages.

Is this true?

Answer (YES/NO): NO